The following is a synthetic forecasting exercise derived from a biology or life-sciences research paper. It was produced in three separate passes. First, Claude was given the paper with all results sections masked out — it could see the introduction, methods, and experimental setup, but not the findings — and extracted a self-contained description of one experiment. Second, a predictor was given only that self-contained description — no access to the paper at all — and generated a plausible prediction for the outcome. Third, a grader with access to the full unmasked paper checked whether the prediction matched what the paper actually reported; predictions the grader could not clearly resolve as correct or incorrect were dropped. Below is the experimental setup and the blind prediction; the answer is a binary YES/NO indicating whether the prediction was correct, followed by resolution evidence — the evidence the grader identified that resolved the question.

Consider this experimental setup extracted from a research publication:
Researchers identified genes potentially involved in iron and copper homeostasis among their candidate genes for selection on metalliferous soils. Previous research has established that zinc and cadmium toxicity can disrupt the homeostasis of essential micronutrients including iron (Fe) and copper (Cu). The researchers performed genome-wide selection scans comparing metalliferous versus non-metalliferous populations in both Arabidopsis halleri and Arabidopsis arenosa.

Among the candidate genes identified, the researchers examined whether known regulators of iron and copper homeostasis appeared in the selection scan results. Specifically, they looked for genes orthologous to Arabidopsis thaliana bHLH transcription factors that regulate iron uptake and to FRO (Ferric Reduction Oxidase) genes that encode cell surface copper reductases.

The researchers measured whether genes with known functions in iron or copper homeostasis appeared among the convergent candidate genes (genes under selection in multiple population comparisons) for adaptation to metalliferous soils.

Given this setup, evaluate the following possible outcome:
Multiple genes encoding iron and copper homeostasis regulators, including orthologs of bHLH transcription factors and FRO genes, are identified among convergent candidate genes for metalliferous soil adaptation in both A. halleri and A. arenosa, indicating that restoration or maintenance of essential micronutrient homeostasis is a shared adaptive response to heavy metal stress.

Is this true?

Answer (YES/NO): NO